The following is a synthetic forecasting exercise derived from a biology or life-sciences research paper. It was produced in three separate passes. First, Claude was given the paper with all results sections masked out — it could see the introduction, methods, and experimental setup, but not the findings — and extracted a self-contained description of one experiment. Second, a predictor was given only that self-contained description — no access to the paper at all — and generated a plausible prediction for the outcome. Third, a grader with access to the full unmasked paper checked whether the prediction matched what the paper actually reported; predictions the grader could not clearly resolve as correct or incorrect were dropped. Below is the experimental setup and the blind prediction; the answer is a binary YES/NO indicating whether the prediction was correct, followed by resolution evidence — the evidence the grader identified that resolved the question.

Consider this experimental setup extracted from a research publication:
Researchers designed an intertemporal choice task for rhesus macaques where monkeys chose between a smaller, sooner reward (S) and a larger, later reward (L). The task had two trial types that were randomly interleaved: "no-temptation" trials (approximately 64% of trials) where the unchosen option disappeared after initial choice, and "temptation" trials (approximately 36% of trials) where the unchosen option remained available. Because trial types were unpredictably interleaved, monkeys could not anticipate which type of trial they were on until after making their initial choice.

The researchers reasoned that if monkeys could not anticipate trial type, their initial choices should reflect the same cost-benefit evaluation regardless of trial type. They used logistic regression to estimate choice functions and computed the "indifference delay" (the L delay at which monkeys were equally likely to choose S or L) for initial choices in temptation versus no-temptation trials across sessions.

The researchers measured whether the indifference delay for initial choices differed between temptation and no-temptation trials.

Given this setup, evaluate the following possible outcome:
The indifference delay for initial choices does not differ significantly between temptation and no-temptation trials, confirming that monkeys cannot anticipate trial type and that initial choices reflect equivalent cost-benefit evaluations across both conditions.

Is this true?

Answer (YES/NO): NO